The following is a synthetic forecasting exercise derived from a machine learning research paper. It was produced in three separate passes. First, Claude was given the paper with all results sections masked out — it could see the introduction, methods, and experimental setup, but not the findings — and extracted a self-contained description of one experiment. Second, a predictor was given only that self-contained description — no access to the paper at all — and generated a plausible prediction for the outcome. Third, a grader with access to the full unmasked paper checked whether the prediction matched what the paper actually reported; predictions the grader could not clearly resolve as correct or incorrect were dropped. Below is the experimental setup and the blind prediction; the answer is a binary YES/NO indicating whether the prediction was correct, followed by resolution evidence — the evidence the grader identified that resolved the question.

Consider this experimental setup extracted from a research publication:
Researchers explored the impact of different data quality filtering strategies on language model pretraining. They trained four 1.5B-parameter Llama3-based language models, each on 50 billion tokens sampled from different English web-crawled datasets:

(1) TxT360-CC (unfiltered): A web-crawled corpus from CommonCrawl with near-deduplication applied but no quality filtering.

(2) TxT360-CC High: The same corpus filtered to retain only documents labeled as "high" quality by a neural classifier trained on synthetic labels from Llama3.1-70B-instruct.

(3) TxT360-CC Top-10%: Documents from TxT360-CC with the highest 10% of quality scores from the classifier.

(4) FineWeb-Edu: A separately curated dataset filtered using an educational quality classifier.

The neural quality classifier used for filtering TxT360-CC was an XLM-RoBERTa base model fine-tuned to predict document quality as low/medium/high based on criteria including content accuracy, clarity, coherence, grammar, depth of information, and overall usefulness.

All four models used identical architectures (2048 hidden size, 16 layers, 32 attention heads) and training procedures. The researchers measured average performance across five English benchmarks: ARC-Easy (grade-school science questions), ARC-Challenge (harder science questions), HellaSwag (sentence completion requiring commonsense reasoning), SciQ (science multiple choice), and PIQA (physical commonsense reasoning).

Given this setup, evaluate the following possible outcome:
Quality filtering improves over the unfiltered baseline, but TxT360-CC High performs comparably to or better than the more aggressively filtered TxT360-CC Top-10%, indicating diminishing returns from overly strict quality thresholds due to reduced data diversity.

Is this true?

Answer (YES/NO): NO